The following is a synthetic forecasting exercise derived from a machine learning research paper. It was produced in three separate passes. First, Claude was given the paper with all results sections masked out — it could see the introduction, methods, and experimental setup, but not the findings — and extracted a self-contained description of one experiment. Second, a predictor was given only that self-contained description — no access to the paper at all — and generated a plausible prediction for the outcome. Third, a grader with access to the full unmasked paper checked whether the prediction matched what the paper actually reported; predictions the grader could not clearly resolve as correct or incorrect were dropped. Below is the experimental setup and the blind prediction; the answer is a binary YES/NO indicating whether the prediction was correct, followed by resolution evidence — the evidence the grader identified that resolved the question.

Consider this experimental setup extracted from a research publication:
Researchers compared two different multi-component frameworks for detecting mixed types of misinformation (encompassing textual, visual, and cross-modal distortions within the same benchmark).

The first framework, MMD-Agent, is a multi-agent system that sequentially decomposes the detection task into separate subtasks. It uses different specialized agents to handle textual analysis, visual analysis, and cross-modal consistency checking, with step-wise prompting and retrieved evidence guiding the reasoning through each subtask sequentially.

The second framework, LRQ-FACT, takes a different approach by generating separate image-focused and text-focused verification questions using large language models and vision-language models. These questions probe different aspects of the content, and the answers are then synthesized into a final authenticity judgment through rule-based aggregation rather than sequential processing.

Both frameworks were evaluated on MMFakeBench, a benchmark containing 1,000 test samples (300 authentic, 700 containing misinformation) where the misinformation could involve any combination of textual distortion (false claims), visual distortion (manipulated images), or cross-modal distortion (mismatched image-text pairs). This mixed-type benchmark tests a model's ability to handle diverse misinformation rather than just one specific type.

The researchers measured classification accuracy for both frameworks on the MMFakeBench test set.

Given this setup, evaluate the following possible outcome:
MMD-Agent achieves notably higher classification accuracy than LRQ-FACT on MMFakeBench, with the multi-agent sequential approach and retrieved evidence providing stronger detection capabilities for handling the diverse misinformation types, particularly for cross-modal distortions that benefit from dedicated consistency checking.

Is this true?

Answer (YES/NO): NO